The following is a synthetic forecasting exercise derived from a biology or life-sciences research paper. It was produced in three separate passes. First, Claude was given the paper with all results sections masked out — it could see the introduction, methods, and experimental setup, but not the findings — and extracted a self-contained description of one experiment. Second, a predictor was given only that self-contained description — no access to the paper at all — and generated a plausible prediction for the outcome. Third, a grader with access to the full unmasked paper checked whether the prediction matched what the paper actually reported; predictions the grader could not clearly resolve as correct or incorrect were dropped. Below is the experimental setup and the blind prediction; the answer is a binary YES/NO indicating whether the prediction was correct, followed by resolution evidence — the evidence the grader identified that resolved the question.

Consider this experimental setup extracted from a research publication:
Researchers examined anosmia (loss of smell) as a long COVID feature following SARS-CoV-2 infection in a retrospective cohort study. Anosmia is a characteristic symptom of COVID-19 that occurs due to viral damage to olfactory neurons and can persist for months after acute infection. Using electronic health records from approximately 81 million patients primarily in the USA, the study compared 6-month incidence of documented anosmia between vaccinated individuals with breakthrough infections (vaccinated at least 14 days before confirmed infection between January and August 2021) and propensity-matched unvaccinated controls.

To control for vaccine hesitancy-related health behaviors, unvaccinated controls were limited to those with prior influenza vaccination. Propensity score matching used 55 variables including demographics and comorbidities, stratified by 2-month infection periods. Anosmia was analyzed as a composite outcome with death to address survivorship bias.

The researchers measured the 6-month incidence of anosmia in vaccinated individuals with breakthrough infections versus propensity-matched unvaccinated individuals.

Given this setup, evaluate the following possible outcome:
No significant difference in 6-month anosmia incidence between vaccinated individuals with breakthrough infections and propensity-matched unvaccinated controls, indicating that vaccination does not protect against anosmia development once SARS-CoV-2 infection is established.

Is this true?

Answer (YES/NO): YES